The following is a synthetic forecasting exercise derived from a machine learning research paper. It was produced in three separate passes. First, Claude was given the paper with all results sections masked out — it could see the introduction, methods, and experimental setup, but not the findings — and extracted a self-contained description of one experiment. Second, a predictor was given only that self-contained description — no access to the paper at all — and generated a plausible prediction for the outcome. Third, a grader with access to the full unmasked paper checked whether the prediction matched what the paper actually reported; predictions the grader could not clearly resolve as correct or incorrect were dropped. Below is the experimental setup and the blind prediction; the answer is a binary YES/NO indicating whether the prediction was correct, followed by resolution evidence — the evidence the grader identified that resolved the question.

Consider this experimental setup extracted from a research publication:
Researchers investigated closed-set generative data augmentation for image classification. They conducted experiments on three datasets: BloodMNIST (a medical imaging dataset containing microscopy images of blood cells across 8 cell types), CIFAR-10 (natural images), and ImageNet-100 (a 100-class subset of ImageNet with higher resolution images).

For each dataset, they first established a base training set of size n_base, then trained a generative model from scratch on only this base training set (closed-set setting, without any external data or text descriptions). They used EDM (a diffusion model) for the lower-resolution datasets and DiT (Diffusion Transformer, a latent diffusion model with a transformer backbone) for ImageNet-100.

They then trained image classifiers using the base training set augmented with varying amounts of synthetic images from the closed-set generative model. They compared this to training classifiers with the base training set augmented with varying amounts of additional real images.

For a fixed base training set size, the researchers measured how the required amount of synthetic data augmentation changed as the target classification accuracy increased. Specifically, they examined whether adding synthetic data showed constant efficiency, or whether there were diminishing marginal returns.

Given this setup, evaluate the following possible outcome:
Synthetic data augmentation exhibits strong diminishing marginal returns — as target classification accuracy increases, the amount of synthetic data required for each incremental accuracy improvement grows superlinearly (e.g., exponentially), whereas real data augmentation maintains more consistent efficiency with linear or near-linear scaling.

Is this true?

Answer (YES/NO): YES